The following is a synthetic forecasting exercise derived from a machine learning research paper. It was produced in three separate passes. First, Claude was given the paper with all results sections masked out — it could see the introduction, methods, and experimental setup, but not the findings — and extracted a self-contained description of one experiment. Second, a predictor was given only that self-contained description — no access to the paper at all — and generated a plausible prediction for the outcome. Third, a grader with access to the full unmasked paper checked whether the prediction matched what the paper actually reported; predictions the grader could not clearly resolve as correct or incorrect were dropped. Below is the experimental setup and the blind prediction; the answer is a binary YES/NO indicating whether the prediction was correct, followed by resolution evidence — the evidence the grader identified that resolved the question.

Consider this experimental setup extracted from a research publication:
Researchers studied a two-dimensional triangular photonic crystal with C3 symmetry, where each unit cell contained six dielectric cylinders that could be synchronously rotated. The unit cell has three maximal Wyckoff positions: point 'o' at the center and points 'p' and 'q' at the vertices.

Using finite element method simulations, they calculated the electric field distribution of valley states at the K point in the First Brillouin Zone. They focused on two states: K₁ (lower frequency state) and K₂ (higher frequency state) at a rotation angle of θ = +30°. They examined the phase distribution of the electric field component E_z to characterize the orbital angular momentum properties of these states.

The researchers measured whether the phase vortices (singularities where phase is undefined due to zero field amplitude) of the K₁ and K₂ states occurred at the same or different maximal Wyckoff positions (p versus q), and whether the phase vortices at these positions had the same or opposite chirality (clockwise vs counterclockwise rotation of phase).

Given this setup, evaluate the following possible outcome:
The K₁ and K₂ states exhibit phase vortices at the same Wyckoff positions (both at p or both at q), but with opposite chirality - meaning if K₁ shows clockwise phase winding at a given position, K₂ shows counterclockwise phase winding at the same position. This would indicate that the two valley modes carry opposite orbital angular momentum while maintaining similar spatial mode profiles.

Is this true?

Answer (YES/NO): NO